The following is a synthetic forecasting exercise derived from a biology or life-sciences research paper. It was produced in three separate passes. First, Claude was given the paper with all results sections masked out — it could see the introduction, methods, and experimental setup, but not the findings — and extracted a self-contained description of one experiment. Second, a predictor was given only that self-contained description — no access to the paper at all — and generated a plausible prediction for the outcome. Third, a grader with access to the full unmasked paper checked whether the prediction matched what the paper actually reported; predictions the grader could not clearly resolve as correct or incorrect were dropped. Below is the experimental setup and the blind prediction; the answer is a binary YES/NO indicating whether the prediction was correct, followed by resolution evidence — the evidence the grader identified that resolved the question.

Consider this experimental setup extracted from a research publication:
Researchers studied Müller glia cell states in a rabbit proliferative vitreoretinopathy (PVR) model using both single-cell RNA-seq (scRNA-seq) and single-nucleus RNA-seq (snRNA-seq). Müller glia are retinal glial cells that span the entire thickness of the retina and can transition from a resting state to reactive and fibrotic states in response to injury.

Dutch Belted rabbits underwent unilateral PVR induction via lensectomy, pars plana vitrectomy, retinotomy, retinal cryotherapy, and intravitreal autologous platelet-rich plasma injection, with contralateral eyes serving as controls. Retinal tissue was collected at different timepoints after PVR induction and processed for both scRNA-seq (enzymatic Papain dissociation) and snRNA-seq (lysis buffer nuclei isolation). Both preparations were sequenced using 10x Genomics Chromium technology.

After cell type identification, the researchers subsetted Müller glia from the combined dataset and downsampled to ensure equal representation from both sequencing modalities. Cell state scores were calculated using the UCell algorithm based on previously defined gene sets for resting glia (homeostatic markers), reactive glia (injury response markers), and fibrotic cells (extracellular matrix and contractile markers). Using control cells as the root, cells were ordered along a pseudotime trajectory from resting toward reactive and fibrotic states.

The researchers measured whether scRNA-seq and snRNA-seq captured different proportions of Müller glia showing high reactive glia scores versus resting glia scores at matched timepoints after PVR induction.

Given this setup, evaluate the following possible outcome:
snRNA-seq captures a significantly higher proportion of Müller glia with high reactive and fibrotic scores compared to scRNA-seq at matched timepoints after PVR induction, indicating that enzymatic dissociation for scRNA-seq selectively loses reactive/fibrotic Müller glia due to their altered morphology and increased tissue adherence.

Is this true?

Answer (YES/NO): NO